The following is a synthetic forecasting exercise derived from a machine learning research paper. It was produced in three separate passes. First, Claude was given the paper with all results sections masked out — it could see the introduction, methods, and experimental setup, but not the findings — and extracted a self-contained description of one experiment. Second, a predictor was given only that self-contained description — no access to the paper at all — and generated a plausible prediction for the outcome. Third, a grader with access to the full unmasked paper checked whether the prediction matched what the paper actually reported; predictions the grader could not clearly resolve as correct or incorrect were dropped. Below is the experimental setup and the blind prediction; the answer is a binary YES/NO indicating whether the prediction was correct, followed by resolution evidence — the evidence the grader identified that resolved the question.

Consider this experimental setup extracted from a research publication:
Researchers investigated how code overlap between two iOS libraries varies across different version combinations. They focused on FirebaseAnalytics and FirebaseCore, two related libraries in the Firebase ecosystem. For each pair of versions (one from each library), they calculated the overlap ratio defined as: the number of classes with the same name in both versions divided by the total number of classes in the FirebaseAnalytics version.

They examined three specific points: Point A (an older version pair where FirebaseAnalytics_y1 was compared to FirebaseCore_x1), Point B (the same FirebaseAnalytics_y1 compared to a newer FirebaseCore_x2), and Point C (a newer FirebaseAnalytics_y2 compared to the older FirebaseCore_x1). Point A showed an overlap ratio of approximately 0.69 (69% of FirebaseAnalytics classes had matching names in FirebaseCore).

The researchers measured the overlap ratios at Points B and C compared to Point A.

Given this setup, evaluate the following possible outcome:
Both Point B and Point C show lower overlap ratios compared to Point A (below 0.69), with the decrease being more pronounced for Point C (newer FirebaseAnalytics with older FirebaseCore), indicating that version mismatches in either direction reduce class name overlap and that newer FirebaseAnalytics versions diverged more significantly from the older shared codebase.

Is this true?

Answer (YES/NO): NO